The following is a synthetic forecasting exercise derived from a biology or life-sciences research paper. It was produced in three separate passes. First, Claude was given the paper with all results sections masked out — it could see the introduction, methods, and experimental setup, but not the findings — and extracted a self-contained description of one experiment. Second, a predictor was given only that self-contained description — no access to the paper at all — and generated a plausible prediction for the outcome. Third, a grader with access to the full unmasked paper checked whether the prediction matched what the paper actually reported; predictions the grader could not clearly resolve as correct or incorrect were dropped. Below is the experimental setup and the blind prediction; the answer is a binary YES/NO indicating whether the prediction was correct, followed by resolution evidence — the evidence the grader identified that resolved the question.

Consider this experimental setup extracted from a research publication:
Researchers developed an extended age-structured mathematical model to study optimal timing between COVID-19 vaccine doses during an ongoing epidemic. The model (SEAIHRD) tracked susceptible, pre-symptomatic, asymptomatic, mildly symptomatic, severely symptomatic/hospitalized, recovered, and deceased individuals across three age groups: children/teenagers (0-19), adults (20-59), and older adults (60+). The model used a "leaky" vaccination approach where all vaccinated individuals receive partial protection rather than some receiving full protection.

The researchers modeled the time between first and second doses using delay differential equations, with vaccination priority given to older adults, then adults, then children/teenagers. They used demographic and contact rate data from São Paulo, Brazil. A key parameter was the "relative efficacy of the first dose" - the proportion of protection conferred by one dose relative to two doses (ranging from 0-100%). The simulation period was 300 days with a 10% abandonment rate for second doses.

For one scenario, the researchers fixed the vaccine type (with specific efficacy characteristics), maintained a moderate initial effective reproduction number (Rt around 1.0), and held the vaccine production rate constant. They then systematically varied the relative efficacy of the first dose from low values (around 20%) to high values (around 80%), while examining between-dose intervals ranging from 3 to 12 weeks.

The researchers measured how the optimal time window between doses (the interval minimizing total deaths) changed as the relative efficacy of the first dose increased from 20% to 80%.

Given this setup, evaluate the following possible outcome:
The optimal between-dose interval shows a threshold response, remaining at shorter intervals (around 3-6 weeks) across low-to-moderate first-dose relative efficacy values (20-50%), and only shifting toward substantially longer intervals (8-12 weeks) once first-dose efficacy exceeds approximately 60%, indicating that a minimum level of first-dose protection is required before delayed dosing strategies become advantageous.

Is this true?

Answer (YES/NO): YES